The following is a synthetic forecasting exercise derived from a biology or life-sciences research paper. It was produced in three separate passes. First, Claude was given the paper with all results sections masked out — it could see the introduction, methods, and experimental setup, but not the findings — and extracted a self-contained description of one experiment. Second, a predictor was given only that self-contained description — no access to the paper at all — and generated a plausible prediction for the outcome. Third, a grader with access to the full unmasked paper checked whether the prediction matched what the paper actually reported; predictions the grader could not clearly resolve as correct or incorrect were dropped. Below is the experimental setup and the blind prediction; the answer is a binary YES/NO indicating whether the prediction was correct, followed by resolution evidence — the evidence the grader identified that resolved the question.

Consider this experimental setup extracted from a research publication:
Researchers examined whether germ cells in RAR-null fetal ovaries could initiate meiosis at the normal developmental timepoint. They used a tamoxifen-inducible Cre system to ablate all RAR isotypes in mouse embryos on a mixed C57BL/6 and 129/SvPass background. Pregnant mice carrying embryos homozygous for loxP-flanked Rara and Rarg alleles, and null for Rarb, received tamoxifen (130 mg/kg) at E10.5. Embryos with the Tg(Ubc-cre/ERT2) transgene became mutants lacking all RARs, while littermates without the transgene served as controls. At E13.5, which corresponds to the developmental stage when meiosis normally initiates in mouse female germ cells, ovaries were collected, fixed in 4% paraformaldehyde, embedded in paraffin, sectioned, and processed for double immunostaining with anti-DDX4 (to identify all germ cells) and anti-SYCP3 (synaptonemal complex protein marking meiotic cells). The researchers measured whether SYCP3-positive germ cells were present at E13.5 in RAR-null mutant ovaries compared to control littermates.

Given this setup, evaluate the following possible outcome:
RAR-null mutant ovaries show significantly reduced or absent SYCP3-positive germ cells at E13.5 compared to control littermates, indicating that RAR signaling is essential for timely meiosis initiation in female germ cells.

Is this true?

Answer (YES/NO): NO